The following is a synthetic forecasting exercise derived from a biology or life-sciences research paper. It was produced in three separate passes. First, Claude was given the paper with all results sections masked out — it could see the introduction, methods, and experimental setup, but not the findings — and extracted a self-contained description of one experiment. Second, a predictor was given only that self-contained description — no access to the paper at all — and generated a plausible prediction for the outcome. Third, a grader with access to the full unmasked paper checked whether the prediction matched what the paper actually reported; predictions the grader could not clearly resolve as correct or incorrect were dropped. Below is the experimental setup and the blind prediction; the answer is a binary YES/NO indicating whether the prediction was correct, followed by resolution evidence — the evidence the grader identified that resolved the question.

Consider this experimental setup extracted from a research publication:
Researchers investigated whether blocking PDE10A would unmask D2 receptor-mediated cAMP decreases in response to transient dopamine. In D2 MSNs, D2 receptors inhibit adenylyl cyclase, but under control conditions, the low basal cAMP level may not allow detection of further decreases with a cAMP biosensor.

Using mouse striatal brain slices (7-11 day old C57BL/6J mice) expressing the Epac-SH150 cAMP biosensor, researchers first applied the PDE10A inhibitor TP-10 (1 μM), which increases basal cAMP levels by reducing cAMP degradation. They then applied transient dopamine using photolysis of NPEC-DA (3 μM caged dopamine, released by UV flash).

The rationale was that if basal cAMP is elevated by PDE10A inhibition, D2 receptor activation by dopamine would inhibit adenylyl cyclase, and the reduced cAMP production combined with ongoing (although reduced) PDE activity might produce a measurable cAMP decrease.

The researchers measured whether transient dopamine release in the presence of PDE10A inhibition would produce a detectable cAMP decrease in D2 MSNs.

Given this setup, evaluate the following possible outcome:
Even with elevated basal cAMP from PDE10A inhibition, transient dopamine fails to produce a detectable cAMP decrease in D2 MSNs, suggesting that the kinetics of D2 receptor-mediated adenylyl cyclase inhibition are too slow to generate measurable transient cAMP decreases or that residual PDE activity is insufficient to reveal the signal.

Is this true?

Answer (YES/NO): NO